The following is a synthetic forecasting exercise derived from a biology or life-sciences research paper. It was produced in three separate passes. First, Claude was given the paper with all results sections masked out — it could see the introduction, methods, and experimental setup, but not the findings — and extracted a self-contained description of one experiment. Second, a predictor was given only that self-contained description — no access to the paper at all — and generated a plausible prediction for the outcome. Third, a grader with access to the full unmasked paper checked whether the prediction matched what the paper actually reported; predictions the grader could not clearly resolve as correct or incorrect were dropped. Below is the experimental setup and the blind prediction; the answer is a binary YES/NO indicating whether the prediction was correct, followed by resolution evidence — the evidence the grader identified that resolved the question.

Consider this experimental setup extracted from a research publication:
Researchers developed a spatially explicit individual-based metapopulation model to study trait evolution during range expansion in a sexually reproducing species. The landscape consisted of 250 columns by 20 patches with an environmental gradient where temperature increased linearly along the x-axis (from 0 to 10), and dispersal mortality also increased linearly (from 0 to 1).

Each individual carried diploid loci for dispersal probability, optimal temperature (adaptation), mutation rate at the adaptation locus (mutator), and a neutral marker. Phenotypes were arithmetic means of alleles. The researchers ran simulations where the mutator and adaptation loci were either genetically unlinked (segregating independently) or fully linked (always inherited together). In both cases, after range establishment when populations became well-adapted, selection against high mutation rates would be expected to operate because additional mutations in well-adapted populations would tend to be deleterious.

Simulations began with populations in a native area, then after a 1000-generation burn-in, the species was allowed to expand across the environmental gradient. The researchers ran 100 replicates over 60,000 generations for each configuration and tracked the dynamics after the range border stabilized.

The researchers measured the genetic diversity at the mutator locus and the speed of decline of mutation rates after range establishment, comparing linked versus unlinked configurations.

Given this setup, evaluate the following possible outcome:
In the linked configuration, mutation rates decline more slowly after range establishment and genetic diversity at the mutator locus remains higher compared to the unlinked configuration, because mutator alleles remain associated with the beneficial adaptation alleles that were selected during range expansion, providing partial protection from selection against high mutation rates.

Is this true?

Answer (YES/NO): NO